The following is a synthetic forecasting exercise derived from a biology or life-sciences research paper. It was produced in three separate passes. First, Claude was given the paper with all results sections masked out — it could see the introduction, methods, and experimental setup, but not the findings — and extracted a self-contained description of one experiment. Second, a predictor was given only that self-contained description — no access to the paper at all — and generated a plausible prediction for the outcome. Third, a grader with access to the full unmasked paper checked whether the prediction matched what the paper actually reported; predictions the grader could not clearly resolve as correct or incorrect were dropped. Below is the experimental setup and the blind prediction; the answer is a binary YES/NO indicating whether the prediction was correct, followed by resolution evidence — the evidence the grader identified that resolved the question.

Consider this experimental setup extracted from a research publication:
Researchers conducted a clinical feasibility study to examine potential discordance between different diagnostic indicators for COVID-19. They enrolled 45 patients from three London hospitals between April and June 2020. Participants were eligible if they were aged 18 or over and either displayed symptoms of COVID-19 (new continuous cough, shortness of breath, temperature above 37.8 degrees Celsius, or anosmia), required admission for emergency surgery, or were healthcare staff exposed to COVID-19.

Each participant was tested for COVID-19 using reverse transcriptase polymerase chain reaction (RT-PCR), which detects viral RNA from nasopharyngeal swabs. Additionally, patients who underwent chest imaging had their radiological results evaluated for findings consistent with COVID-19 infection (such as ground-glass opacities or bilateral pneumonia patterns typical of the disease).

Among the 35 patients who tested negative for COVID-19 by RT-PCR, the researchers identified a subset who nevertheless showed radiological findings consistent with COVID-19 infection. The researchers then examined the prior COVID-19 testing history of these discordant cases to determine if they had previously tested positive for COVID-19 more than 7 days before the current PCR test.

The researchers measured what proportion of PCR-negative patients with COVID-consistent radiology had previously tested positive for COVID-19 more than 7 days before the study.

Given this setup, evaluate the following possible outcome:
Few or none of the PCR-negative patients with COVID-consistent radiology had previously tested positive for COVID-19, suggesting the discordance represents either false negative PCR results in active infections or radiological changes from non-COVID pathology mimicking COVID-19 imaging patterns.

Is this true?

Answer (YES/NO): NO